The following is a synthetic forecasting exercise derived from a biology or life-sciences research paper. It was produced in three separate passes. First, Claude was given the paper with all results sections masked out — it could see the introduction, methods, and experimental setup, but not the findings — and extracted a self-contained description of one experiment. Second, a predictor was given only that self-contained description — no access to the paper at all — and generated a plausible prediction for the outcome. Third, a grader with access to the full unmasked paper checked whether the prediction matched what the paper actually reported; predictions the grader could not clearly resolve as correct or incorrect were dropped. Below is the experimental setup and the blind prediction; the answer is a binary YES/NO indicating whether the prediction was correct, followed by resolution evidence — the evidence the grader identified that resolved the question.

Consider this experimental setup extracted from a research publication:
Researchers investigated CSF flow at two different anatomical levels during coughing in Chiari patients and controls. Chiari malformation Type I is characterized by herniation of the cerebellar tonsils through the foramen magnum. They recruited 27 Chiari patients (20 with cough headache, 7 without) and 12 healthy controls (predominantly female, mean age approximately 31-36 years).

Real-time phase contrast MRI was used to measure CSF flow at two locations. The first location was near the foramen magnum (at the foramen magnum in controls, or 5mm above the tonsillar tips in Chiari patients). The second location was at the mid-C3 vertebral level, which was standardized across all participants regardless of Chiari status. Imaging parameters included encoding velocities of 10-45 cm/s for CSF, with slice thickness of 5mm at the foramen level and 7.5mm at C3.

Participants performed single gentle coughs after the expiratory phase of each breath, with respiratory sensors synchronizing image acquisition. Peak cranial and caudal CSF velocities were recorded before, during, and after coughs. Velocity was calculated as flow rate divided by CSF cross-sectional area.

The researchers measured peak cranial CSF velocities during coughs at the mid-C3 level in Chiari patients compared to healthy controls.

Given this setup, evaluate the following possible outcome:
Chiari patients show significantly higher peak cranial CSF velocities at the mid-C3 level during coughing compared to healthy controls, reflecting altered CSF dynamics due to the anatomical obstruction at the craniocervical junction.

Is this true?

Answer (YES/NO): YES